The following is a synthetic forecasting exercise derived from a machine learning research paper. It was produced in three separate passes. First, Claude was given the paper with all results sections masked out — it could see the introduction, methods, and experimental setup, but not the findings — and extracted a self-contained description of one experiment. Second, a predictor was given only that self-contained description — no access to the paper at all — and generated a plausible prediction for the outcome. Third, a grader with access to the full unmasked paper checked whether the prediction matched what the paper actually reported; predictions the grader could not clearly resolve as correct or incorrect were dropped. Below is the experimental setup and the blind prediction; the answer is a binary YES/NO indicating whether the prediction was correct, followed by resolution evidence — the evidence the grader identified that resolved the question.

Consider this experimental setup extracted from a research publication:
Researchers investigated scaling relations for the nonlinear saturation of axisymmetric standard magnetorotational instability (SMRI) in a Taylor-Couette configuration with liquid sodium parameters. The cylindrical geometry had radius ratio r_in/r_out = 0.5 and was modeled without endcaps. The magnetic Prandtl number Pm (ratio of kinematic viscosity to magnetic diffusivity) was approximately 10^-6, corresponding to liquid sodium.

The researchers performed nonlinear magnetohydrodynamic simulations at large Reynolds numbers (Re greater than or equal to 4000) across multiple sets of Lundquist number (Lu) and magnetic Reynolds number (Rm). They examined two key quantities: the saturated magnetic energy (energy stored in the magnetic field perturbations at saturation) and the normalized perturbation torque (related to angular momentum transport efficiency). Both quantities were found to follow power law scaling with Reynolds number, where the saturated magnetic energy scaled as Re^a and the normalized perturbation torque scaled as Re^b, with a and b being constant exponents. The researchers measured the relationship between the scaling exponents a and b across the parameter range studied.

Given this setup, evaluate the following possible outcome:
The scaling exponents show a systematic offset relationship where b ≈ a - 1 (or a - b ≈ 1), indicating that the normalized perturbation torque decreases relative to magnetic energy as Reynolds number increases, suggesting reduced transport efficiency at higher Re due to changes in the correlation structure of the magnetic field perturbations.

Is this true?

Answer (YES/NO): NO